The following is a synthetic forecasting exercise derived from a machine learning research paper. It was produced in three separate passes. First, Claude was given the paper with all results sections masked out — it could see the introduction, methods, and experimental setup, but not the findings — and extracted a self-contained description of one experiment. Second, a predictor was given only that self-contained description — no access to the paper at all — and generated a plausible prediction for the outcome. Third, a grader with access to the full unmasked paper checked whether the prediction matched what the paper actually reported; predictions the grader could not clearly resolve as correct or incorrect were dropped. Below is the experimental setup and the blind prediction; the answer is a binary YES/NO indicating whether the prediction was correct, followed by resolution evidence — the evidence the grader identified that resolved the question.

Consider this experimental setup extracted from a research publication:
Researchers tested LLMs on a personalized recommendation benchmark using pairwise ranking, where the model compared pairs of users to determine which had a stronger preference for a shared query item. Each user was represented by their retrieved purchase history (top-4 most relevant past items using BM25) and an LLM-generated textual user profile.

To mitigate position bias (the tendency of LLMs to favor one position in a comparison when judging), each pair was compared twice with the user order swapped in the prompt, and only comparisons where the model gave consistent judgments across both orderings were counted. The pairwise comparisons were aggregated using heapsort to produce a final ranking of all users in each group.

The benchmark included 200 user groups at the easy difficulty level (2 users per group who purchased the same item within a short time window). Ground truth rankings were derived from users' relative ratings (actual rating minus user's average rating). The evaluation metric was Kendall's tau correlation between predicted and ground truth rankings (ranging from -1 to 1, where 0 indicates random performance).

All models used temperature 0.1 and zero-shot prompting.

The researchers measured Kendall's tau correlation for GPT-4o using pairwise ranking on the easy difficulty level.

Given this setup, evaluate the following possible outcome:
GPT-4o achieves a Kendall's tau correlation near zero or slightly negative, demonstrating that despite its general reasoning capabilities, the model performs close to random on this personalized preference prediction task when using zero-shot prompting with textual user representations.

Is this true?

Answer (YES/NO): NO